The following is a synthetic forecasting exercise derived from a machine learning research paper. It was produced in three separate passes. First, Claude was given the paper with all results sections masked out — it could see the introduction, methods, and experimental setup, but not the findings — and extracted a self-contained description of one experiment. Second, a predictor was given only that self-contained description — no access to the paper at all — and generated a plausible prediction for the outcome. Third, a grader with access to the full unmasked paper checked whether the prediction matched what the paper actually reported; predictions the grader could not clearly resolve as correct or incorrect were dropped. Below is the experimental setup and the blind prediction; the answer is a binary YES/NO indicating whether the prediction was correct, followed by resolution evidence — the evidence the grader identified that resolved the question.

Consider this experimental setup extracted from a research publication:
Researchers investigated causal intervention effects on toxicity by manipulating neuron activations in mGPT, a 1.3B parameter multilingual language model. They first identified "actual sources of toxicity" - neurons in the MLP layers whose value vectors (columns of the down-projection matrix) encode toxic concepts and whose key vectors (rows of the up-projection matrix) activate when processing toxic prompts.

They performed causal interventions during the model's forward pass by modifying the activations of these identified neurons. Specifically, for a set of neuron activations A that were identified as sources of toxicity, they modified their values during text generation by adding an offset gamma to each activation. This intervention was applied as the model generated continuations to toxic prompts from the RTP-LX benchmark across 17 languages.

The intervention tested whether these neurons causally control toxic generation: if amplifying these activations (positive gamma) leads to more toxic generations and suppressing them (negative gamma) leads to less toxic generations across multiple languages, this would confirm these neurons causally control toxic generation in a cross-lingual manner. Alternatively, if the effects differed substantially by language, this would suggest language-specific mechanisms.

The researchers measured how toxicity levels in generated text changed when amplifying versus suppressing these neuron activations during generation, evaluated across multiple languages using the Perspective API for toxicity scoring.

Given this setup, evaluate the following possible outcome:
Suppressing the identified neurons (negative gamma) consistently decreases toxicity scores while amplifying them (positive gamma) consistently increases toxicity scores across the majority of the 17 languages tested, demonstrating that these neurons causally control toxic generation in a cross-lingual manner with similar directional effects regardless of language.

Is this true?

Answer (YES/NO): YES